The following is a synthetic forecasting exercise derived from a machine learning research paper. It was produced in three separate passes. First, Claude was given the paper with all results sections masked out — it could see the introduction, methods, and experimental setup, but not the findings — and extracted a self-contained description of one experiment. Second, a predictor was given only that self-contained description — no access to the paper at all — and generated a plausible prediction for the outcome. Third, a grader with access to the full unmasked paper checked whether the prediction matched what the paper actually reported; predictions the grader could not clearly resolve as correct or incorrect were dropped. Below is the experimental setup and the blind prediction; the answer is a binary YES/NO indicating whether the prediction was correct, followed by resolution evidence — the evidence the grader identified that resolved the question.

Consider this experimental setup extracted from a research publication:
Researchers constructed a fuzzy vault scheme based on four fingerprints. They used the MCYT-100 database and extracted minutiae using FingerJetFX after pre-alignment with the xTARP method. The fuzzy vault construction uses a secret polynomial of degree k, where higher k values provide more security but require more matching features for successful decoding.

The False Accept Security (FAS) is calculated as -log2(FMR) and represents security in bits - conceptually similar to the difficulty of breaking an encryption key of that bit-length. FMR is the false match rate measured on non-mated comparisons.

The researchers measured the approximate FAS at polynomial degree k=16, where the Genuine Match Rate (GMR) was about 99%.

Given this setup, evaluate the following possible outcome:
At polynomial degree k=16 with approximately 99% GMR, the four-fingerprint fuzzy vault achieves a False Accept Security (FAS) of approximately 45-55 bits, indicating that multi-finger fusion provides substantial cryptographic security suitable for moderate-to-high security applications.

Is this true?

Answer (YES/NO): NO